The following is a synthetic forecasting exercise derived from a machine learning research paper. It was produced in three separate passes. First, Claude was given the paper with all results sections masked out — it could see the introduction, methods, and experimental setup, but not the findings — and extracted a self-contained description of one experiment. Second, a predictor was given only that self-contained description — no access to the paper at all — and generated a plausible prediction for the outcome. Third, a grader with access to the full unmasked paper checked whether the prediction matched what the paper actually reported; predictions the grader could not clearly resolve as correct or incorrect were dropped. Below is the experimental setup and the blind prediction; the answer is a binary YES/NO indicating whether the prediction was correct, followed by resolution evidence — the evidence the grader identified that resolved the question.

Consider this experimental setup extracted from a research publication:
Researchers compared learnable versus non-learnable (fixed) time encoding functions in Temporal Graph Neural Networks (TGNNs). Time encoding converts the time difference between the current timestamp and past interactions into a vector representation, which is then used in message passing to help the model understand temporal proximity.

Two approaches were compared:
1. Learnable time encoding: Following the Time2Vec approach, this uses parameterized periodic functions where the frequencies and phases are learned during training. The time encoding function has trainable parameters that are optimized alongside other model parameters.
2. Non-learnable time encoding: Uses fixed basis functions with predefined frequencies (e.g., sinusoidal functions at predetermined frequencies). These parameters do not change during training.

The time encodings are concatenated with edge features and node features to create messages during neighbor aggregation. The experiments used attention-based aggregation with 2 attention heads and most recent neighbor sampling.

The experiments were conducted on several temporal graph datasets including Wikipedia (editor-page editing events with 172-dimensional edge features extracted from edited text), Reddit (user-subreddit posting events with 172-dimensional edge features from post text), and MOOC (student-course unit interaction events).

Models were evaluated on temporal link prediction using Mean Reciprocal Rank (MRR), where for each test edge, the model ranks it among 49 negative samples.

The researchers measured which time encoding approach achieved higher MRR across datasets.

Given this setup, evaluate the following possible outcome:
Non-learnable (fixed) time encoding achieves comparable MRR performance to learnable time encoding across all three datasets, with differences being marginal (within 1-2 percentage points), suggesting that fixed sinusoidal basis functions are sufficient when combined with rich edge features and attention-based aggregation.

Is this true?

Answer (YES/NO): NO